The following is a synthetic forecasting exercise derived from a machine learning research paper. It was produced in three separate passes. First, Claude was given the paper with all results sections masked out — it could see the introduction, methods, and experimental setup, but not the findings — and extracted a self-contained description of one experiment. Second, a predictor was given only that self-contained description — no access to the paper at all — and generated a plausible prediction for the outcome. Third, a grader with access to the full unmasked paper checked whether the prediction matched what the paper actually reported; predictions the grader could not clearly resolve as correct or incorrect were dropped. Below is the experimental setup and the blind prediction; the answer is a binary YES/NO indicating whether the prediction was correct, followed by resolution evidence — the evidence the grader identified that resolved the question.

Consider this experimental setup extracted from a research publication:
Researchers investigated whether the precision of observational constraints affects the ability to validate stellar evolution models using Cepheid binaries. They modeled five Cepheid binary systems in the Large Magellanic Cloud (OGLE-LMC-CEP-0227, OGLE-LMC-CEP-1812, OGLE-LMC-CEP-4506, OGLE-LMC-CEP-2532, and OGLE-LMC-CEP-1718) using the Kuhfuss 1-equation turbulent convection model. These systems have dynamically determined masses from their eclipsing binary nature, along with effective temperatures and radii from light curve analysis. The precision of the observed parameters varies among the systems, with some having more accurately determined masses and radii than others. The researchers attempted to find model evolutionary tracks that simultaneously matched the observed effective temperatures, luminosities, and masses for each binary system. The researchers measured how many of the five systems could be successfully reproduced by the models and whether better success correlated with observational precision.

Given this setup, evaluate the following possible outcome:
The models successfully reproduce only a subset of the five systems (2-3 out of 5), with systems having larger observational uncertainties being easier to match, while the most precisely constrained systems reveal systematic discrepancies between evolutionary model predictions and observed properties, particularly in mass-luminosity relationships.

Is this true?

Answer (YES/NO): NO